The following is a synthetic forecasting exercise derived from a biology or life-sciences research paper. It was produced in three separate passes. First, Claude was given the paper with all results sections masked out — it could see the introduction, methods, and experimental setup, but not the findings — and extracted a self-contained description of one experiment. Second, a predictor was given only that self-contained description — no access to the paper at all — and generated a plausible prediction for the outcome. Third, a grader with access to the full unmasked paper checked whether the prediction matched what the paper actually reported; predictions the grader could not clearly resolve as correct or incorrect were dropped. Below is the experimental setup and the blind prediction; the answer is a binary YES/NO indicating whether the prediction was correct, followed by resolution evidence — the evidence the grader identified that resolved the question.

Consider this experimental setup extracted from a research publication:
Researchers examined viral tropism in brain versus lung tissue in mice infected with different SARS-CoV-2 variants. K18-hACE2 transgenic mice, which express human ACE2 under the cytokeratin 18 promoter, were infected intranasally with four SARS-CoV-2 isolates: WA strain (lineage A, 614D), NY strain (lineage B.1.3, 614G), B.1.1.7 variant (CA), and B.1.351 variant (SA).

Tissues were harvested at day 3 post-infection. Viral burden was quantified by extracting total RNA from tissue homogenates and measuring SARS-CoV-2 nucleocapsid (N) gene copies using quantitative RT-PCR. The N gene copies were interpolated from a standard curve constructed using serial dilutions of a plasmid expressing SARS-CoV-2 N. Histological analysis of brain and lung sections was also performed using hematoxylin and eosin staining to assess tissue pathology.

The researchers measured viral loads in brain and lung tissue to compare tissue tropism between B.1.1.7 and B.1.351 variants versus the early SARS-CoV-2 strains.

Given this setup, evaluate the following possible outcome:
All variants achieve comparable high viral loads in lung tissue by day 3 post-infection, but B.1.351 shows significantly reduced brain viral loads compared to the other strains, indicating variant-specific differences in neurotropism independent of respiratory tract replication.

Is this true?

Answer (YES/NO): NO